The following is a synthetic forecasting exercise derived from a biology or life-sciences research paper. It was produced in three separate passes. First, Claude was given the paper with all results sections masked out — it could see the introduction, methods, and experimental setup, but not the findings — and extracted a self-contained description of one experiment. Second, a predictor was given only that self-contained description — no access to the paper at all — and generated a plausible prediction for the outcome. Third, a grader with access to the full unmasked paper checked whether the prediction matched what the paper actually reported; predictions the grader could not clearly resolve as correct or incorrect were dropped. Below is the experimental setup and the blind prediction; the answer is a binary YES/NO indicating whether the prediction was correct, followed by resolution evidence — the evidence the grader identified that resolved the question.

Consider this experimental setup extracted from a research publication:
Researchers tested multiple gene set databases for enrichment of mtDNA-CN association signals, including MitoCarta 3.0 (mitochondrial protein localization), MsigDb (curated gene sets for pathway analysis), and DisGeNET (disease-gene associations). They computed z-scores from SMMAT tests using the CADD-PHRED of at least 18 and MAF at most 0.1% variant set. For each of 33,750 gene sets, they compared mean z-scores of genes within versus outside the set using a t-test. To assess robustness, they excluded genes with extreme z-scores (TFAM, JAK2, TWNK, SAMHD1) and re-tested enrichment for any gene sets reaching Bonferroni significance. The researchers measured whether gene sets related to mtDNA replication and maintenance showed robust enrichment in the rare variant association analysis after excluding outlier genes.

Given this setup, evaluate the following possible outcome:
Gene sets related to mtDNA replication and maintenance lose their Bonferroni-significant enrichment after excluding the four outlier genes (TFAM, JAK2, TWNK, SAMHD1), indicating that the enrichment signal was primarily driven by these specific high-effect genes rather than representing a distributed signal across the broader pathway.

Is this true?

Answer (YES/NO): NO